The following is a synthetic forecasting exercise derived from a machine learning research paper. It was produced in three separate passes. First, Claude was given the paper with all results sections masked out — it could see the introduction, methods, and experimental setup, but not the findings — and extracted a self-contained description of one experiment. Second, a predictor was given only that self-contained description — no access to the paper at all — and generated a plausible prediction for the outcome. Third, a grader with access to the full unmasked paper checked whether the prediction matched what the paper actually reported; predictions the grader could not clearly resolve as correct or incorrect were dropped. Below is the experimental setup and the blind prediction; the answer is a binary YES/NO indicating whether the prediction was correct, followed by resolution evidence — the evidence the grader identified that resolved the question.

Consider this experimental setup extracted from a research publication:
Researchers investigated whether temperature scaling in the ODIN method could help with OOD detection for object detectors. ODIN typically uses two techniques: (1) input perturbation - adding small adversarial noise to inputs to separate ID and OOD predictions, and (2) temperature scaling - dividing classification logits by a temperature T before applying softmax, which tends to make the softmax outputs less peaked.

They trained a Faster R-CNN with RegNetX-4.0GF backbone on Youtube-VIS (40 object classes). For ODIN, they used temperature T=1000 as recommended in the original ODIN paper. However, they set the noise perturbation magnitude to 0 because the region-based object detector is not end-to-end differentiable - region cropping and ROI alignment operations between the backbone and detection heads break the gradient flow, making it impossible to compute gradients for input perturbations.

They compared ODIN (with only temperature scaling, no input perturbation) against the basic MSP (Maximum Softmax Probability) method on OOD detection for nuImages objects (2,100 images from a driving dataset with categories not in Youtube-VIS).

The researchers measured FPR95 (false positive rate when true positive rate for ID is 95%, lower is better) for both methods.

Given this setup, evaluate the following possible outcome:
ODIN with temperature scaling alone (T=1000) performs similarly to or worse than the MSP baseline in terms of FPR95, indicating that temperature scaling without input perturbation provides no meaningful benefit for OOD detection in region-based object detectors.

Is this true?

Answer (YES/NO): NO